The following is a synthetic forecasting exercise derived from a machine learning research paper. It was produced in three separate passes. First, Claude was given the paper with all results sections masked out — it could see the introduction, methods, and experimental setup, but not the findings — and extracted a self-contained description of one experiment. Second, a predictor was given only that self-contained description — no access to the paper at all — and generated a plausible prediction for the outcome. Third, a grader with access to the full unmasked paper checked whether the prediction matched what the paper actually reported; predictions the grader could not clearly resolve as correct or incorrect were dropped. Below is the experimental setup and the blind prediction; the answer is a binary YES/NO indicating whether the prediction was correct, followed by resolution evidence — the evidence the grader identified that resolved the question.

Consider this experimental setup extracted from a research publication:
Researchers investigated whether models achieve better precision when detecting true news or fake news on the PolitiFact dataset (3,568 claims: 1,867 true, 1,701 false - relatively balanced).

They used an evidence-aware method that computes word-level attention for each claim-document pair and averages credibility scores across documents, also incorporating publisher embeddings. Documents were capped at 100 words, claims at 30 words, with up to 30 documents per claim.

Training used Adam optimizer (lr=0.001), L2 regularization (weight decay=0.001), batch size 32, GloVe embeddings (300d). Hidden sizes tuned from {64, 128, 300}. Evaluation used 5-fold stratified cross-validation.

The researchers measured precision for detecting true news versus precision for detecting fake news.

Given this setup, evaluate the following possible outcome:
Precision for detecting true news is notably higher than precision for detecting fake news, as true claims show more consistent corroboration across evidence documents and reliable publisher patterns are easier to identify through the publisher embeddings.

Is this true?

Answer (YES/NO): NO